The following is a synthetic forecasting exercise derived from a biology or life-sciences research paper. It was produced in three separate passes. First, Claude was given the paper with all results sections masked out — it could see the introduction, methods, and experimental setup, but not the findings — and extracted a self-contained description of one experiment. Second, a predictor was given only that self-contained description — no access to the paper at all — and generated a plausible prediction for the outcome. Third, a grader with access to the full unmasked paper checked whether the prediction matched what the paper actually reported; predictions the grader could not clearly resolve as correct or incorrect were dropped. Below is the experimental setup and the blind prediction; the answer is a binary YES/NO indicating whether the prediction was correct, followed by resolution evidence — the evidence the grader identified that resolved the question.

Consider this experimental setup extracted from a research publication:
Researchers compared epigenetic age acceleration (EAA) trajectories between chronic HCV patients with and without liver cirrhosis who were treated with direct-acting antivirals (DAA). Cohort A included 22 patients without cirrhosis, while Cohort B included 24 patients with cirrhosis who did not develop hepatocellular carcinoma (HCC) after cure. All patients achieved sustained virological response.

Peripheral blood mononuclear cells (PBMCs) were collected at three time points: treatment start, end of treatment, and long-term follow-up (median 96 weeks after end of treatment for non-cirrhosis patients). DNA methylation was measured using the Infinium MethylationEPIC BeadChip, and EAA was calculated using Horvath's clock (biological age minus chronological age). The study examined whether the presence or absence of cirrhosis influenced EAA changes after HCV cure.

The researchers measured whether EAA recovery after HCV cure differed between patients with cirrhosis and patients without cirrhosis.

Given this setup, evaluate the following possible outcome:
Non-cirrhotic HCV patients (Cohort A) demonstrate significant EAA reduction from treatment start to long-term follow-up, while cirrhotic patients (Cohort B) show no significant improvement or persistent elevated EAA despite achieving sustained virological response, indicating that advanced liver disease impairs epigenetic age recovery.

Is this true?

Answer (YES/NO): NO